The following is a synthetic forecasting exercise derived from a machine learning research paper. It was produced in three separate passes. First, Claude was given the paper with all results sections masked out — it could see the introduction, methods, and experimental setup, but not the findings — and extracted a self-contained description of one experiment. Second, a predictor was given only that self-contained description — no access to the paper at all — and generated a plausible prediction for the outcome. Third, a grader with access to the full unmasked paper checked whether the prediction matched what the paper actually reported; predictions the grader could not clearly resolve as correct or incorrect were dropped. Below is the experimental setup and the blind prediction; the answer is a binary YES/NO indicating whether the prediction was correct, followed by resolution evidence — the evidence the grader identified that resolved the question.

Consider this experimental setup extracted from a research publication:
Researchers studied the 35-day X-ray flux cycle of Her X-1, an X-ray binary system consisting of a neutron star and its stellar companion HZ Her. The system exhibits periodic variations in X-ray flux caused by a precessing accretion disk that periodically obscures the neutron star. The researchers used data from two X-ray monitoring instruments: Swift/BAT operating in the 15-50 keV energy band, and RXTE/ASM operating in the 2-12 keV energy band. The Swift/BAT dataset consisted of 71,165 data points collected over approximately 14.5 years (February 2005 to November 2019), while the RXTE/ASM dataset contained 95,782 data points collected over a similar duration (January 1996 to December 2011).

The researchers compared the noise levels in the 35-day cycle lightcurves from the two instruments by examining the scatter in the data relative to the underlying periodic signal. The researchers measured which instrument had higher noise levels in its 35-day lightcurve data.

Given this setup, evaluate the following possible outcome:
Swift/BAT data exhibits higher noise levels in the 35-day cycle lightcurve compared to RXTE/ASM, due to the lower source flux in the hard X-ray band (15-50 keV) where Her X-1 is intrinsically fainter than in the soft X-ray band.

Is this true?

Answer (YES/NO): NO